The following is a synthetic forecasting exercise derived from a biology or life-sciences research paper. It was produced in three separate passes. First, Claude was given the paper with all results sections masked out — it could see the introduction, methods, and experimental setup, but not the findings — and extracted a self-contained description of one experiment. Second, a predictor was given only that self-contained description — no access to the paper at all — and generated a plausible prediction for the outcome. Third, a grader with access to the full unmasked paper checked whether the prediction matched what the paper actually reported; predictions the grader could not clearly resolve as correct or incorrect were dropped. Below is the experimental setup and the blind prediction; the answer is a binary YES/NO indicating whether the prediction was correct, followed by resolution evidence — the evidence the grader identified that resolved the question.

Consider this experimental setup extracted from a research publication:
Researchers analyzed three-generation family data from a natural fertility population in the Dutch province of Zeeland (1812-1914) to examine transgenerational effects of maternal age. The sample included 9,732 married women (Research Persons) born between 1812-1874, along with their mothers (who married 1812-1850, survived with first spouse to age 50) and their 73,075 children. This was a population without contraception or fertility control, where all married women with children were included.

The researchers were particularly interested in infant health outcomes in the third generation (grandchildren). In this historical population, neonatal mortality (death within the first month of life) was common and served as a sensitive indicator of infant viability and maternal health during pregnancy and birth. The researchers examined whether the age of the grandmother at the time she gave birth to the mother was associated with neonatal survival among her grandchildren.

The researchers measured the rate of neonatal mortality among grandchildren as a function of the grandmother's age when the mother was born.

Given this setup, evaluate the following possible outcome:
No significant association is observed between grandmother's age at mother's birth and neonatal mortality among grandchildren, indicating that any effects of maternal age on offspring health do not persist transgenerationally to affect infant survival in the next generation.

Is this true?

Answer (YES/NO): YES